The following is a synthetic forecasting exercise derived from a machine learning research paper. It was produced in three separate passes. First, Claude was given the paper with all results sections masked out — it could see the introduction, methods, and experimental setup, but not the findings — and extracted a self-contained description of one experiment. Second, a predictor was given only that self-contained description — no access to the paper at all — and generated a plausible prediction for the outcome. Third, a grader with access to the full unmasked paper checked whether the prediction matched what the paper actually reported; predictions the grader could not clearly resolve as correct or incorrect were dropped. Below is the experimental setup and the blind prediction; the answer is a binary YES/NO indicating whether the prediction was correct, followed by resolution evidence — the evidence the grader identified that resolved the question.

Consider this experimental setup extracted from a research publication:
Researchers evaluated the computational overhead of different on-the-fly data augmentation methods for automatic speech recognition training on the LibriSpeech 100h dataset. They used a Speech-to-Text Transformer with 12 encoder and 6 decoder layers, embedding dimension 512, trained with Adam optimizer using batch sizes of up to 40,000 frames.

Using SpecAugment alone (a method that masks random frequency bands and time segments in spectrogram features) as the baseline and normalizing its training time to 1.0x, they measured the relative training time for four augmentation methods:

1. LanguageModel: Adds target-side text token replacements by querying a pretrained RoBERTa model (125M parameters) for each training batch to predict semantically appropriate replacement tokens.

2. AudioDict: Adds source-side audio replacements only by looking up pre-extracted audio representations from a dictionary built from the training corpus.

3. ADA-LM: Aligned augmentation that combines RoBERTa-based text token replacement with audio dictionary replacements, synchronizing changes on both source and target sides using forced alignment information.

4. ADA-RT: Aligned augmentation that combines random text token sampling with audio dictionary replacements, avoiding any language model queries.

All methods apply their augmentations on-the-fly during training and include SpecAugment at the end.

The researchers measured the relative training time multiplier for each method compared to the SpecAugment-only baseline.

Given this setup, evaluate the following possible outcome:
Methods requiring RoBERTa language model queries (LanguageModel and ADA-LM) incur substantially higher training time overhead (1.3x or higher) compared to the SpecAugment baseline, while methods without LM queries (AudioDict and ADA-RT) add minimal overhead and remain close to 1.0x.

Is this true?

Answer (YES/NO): NO